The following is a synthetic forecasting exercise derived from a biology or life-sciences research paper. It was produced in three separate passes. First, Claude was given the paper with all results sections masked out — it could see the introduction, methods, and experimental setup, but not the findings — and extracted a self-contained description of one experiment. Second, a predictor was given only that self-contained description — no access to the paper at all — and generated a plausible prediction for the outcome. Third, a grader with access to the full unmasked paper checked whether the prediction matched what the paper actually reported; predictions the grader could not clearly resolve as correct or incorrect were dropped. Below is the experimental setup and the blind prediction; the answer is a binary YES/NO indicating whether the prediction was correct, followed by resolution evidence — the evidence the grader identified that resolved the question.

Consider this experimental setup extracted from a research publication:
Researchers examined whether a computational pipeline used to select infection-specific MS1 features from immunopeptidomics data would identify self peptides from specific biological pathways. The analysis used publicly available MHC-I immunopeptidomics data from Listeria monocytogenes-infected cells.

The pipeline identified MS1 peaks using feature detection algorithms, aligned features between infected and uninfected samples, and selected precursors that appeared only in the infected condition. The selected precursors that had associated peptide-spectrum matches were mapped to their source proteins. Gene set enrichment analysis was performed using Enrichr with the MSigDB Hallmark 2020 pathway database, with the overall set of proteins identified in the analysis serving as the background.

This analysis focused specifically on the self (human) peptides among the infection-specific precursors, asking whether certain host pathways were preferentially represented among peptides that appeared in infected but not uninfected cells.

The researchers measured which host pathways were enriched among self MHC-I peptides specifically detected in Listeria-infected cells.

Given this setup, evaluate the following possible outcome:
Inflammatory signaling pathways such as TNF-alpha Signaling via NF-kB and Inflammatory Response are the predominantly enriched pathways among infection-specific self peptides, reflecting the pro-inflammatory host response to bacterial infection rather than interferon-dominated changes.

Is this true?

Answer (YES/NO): NO